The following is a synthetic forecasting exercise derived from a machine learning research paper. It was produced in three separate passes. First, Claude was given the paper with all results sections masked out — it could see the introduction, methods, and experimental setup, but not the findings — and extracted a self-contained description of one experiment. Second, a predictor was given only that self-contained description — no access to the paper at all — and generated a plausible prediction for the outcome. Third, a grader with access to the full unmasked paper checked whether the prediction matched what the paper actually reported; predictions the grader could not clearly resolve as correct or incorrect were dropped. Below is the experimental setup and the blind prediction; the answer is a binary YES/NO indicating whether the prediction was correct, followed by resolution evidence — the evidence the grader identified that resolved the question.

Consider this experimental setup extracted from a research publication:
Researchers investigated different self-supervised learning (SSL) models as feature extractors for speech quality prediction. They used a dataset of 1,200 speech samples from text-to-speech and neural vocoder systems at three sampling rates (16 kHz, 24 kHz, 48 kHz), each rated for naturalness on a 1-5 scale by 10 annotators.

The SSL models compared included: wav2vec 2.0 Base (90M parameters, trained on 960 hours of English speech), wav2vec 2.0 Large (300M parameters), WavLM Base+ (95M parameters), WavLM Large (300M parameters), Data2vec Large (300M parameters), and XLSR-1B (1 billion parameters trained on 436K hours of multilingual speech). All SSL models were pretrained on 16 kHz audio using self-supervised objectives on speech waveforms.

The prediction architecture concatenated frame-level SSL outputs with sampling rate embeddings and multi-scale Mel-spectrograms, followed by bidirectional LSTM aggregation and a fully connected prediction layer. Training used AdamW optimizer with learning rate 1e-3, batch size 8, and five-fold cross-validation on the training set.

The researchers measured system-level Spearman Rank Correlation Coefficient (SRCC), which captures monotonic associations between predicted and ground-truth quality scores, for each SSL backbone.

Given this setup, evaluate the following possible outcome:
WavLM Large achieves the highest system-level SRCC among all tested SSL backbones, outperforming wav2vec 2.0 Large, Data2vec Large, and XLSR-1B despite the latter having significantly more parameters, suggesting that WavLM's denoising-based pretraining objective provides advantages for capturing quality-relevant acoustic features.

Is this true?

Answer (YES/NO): NO